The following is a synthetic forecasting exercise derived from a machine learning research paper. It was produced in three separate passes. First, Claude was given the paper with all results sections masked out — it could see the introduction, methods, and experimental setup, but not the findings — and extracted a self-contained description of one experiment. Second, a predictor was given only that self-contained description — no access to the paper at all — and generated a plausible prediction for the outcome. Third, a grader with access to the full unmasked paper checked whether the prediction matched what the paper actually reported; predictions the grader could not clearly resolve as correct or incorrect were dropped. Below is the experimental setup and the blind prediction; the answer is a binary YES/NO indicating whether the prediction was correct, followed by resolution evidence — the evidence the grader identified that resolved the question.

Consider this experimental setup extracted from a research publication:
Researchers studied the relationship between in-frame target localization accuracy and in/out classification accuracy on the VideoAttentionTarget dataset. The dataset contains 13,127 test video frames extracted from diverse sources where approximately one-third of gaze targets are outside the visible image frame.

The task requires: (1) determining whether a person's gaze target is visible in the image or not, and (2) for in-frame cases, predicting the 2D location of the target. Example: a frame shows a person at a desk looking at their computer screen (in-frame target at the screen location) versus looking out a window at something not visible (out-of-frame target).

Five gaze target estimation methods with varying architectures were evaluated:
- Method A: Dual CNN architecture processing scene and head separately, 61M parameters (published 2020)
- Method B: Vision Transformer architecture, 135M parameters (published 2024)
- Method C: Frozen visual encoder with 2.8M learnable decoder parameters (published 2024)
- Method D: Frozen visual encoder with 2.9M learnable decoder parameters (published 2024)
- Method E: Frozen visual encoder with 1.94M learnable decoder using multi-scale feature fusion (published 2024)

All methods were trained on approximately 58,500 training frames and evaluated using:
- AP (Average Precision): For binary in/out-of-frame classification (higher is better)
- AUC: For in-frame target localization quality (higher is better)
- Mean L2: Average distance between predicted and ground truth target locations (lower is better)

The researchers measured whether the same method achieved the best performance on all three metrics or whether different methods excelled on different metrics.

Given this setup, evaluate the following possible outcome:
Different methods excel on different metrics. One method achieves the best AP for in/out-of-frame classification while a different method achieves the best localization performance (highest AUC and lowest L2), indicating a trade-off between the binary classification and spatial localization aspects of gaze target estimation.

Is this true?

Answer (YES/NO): NO